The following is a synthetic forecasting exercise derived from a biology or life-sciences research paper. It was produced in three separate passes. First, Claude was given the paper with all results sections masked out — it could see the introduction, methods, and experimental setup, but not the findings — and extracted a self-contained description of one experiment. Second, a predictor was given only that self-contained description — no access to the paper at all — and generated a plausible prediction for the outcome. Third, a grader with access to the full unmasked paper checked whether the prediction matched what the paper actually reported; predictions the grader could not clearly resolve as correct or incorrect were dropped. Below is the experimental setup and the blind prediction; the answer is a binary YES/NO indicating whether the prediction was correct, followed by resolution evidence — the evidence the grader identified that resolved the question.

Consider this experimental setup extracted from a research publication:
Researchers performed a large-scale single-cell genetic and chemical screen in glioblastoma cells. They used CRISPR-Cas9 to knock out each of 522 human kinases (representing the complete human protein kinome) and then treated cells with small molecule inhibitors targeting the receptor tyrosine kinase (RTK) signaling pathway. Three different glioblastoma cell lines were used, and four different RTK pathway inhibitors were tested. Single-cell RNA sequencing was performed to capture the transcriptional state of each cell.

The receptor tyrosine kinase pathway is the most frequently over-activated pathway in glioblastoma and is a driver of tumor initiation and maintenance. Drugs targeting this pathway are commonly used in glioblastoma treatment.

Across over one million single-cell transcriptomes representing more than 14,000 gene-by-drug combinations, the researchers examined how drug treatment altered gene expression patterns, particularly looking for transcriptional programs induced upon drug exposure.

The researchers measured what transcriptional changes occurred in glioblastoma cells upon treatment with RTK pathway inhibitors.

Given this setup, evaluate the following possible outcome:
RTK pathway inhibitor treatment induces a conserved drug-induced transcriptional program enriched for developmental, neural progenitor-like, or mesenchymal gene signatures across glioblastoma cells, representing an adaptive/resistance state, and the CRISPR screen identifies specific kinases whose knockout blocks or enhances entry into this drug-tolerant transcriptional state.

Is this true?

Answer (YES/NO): NO